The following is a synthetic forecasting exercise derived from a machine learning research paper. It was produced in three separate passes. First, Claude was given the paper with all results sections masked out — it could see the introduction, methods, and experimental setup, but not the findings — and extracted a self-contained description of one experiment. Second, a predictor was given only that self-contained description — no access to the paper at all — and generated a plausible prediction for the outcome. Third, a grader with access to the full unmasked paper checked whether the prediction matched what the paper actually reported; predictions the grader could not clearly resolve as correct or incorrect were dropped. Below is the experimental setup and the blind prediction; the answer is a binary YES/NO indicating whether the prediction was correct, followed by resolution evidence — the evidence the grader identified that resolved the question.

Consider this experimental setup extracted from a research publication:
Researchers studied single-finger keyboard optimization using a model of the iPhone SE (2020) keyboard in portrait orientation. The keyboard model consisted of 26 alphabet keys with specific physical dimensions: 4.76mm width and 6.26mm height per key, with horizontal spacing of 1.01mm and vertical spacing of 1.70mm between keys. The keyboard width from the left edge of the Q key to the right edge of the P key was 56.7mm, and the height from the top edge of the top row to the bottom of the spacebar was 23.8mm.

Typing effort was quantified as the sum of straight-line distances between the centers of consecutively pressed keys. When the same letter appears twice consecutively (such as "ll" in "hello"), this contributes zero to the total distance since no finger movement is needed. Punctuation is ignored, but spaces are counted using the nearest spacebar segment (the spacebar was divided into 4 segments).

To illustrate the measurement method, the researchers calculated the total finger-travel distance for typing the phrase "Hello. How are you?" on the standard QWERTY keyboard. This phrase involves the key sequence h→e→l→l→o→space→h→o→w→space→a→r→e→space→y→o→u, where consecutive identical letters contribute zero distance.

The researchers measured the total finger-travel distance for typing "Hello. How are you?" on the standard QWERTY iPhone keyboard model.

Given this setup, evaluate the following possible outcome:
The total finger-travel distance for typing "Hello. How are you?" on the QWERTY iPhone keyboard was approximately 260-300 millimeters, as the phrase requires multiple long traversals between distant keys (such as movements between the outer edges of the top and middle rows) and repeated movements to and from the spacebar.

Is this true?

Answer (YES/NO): NO